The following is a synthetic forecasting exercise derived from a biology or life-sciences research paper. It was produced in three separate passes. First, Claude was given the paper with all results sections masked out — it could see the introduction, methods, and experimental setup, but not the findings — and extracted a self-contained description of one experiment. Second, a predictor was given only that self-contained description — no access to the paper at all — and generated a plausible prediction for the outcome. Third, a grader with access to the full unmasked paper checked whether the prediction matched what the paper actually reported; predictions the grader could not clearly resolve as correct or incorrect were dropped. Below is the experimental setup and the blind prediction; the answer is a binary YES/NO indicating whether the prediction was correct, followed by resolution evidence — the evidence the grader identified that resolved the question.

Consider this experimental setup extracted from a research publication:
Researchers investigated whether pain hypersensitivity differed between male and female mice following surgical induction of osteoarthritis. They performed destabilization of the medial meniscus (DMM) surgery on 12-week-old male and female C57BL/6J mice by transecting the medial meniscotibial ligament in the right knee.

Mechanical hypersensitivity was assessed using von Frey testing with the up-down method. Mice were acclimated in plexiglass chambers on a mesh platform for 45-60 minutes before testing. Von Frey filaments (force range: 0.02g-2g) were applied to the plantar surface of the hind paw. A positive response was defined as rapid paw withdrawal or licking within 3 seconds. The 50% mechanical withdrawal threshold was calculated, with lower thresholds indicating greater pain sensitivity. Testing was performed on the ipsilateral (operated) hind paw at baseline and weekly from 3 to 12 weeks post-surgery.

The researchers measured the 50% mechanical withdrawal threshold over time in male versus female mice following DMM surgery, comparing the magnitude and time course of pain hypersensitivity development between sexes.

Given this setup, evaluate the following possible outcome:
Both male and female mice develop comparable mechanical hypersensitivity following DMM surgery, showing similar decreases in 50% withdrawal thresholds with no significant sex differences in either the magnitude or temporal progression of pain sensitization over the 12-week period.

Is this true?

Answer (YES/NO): YES